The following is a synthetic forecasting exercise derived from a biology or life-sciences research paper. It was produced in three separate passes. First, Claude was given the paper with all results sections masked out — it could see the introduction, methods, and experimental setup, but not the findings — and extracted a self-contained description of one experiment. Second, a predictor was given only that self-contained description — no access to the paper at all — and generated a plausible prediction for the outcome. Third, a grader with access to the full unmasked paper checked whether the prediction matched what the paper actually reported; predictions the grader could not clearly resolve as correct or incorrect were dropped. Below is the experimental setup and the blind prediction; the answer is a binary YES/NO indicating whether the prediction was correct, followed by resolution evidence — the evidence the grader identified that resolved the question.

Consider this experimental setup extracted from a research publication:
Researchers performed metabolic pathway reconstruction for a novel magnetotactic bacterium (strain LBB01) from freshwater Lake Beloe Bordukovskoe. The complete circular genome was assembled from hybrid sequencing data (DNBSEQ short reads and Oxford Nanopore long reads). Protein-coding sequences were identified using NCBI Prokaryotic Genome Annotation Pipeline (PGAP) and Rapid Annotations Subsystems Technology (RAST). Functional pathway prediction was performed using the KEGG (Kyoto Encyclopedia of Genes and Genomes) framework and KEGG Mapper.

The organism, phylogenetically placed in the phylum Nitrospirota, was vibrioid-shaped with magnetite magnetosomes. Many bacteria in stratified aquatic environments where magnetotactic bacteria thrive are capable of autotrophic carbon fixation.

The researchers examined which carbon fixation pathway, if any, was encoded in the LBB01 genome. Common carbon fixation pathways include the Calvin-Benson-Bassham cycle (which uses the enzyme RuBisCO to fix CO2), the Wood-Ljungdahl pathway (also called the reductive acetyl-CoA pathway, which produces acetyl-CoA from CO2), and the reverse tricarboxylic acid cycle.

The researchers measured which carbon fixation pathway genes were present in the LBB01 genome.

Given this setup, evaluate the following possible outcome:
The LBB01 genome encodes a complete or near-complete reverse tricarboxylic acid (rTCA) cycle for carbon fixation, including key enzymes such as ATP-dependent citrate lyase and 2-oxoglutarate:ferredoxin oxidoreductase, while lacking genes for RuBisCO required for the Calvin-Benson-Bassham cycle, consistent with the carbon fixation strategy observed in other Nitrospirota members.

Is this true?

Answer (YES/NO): NO